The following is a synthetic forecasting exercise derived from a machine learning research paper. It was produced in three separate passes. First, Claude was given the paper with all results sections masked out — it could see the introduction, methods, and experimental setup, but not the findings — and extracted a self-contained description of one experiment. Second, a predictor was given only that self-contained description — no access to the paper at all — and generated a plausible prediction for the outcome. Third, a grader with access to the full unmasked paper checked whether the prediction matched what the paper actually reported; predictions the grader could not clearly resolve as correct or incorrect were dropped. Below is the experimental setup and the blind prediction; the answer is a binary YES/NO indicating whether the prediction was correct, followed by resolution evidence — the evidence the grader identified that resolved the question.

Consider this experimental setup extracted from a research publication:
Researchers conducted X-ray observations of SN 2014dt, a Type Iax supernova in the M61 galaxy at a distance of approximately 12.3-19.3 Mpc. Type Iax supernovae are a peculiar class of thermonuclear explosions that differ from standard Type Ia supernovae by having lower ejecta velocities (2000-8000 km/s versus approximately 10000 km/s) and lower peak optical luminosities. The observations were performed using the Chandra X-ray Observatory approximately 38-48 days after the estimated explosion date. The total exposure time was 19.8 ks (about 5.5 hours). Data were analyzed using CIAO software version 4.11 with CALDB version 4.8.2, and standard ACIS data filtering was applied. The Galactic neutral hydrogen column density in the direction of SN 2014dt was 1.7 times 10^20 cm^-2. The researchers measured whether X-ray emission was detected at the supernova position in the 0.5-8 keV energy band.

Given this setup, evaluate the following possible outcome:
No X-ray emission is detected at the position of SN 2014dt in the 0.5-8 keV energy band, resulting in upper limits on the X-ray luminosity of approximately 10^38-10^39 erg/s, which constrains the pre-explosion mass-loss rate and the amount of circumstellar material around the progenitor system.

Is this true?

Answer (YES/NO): YES